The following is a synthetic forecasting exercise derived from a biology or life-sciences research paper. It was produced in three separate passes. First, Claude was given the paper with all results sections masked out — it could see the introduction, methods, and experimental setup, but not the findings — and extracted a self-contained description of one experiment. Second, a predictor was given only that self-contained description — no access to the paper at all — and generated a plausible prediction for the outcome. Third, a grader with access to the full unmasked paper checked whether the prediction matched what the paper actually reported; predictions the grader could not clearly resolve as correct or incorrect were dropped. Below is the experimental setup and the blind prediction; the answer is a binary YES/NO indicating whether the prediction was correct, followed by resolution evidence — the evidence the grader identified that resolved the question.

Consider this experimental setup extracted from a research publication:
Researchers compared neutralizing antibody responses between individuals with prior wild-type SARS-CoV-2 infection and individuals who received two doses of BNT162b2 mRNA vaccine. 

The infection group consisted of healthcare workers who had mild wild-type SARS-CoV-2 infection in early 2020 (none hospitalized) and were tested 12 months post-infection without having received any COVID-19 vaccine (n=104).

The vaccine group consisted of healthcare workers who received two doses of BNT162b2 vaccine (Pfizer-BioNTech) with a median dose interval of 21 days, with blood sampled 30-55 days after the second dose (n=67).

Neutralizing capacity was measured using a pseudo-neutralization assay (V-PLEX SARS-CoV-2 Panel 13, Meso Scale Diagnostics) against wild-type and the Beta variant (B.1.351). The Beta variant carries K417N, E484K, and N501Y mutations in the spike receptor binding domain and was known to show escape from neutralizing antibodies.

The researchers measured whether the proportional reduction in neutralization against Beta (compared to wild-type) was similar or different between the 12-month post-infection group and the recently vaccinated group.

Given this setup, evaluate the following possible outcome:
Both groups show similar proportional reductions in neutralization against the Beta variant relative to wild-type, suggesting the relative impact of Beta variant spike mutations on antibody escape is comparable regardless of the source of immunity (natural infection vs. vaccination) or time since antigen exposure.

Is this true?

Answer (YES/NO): YES